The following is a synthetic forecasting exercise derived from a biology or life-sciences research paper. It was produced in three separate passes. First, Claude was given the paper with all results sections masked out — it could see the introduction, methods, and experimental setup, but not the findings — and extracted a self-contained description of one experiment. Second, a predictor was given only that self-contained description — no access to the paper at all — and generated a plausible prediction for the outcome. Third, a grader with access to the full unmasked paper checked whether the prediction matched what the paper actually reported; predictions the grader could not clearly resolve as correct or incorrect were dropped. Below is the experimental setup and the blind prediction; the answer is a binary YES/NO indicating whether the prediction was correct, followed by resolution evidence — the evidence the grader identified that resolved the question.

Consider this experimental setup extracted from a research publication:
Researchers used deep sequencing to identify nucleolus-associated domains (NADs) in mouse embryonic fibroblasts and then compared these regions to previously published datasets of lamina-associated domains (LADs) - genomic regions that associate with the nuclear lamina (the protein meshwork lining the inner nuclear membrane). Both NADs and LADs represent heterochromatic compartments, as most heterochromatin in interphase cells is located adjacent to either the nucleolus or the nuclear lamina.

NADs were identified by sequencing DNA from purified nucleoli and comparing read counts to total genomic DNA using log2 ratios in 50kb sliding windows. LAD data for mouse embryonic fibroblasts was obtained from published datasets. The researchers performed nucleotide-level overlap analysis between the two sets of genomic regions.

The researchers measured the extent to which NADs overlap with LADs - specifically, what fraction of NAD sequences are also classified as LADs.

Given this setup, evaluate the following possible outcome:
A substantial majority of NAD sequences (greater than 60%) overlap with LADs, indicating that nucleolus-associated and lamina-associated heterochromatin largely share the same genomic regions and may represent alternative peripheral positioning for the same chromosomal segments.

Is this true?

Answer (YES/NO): YES